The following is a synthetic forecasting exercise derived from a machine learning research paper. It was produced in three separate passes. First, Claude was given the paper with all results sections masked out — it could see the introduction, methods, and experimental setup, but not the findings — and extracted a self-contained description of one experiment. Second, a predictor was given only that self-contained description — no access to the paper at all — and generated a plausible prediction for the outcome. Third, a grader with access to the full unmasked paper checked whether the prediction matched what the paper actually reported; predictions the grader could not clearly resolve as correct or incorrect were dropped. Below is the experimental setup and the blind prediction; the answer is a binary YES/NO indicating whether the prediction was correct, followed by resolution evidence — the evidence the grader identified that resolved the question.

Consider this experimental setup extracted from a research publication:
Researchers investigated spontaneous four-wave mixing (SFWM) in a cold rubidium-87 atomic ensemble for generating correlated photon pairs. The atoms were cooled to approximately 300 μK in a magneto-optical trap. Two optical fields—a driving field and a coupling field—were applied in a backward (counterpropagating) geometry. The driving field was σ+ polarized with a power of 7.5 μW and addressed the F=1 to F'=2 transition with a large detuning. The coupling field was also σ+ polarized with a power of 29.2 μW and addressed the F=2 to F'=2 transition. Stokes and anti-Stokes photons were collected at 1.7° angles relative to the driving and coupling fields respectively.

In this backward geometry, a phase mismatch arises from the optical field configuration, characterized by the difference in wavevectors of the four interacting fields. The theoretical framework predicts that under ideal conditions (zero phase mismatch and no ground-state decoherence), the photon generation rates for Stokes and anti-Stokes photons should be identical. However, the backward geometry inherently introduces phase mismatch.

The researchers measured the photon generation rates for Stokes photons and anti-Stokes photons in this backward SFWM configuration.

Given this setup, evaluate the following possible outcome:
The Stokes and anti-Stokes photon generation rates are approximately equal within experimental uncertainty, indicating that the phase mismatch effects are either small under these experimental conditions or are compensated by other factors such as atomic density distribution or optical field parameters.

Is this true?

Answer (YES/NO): NO